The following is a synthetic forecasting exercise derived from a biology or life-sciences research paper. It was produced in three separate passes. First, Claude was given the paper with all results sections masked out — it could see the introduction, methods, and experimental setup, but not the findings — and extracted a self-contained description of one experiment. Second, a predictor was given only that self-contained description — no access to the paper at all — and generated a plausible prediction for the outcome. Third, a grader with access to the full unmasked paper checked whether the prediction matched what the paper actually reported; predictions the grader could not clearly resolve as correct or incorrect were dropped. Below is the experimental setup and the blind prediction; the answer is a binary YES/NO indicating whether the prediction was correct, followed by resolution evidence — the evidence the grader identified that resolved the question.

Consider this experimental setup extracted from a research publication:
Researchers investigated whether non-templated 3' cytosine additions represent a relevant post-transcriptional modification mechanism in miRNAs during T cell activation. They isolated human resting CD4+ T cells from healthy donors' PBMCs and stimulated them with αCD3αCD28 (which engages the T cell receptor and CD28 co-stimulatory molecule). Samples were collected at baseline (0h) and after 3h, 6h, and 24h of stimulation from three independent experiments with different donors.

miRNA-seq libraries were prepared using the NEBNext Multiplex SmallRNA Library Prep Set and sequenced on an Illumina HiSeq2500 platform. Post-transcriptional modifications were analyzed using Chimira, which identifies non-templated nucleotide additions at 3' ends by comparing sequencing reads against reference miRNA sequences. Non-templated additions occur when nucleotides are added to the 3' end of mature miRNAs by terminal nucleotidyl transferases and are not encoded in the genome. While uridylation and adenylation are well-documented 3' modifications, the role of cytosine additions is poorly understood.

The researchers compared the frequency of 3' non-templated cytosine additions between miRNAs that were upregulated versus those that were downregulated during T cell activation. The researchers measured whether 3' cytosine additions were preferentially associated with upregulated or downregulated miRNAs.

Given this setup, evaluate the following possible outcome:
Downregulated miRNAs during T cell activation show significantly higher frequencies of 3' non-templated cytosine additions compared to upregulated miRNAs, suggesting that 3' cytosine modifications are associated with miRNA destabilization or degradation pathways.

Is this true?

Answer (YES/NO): NO